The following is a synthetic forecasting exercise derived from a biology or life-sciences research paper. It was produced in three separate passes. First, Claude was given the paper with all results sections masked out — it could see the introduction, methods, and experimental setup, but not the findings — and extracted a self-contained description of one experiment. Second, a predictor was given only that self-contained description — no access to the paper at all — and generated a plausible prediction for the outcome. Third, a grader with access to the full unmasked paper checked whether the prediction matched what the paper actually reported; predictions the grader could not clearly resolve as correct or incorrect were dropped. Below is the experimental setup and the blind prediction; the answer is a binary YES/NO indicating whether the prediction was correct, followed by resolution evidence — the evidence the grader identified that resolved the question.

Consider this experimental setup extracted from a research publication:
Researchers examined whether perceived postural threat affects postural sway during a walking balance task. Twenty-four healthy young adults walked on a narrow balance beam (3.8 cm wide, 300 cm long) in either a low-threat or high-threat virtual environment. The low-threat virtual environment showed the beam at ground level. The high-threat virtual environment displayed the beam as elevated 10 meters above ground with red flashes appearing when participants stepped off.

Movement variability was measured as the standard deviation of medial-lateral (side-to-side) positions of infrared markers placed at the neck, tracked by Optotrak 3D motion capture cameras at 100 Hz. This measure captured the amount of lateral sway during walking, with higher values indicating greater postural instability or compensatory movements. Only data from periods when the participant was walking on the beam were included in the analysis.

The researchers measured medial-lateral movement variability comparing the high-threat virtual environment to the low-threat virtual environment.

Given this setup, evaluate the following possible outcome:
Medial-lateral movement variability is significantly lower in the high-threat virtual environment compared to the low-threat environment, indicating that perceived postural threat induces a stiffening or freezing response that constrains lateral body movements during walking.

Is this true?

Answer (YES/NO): NO